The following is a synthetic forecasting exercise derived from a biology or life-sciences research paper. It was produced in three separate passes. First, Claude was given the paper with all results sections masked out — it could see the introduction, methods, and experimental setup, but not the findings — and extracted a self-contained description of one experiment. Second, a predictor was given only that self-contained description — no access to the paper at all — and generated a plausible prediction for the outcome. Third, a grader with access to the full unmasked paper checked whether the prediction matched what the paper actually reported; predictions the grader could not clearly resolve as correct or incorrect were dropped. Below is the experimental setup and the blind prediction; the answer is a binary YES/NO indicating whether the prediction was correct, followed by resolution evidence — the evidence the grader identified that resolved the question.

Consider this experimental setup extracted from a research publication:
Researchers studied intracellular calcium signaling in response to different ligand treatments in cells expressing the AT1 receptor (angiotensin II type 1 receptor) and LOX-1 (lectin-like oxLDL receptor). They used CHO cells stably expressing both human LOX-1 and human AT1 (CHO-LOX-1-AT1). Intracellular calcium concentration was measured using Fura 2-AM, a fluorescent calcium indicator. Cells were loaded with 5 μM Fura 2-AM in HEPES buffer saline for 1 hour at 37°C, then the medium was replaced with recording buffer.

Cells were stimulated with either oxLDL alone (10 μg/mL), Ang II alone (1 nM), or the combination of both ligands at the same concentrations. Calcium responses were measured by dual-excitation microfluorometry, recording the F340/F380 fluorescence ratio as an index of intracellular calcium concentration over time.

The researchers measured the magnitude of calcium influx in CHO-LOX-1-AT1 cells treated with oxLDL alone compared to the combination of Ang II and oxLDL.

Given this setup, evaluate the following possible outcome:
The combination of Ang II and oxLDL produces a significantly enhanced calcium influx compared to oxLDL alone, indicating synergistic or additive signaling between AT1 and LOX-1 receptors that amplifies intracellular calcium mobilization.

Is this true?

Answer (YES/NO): YES